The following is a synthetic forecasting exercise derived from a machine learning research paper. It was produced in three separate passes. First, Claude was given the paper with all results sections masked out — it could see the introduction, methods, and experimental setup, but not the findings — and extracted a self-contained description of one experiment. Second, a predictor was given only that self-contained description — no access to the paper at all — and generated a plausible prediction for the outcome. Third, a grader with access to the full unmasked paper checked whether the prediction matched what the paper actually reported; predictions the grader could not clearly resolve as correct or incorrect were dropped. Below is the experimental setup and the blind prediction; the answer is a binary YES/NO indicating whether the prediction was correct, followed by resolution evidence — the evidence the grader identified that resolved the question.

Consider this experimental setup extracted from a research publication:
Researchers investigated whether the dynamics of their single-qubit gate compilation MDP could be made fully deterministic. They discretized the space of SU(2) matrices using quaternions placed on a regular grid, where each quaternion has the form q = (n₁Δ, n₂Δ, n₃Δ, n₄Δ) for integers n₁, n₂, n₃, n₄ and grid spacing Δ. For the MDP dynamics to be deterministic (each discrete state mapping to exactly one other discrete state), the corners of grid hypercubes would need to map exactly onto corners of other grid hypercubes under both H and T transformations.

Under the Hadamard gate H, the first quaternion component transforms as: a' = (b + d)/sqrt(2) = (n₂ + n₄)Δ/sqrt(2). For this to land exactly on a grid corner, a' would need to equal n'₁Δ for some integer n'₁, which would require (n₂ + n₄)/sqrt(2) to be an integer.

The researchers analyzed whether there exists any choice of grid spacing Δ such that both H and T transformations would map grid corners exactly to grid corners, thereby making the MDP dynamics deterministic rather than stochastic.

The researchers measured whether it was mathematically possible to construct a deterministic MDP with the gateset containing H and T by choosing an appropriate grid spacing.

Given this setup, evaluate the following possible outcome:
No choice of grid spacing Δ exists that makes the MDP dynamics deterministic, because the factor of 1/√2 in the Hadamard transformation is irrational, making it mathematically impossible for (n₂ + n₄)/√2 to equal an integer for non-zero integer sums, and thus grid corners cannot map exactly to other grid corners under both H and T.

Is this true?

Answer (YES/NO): YES